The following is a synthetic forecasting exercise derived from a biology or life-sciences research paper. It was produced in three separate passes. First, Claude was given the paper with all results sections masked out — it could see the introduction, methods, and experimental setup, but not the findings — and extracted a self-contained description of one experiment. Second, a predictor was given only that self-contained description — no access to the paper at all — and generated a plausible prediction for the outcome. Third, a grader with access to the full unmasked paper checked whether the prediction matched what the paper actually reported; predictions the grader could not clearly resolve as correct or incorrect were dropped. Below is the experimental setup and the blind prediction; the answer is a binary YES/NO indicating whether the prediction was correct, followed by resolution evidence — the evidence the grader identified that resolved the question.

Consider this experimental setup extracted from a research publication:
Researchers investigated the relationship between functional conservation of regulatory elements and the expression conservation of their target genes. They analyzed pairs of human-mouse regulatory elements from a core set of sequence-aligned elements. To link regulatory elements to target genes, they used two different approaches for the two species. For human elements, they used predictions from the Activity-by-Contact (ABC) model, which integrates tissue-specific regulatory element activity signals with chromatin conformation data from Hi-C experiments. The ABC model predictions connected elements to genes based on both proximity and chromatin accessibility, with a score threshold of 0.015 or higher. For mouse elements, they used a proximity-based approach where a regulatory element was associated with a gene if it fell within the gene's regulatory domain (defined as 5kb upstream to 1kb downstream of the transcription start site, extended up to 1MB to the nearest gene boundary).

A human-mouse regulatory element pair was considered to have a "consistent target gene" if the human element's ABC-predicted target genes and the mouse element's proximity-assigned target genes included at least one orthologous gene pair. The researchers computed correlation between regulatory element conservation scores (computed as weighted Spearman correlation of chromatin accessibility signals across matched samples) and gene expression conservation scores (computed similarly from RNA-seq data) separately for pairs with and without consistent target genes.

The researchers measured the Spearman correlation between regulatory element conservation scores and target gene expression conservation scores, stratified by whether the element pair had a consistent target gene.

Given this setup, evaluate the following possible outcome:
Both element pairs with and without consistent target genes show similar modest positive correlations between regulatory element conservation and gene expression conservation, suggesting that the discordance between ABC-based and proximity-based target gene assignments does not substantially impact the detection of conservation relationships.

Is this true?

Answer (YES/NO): NO